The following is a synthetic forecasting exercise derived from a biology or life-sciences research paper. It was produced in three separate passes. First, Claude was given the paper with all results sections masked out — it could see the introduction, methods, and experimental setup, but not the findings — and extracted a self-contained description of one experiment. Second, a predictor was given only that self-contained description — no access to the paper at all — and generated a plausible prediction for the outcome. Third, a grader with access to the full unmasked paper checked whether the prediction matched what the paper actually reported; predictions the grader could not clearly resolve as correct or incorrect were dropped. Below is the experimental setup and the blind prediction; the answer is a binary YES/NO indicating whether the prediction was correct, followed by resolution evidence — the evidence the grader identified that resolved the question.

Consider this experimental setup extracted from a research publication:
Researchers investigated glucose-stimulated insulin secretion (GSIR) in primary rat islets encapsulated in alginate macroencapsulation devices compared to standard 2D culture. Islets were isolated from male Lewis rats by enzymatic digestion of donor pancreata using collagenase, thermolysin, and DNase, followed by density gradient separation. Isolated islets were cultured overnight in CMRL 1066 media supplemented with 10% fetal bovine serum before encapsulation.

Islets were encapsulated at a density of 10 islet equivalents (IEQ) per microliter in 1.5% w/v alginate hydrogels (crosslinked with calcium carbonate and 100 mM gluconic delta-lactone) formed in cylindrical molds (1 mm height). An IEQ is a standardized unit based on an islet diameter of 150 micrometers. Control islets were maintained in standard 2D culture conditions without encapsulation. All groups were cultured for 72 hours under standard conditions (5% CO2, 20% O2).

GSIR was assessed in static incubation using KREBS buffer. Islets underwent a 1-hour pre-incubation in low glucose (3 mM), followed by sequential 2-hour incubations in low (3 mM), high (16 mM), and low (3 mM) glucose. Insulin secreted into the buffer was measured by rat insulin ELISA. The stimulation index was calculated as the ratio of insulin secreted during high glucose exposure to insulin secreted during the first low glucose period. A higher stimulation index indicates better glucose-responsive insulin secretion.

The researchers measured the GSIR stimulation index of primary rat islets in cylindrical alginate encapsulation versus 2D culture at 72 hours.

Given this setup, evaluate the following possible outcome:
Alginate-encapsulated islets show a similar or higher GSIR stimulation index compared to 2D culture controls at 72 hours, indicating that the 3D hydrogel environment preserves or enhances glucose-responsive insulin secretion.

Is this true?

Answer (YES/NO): NO